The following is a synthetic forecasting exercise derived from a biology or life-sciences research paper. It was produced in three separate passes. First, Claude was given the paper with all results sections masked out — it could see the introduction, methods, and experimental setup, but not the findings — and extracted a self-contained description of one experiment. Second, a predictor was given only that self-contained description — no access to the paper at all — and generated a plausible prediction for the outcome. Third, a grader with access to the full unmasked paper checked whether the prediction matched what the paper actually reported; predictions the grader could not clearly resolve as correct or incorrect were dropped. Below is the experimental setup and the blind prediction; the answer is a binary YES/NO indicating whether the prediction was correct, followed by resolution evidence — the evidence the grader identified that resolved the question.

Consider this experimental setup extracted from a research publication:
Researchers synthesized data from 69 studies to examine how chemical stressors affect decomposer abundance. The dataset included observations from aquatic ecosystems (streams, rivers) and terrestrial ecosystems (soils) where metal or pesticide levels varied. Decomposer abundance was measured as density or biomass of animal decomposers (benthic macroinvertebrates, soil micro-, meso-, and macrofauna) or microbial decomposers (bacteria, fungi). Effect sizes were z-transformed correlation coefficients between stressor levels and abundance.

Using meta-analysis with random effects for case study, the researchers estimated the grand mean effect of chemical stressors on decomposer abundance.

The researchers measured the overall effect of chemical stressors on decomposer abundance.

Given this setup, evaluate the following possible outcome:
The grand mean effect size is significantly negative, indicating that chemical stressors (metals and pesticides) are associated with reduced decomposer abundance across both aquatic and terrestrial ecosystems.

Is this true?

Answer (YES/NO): YES